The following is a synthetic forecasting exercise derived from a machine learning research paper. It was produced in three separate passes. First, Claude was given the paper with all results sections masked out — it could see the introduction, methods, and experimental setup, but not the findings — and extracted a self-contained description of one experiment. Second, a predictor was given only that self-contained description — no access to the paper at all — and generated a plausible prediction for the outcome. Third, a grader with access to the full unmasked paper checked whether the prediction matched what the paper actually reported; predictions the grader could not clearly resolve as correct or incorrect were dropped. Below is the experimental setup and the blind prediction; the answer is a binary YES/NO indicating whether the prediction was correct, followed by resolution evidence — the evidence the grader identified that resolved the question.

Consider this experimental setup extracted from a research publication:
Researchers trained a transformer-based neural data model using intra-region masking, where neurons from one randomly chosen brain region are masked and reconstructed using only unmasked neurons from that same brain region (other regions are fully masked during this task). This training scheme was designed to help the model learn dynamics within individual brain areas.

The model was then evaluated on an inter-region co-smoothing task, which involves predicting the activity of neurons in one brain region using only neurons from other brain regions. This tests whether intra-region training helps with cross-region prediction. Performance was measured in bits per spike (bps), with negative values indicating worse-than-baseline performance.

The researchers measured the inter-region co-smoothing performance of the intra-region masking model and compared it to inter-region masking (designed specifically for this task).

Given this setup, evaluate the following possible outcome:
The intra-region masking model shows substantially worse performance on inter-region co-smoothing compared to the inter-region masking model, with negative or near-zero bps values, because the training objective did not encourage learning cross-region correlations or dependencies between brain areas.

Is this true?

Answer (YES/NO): YES